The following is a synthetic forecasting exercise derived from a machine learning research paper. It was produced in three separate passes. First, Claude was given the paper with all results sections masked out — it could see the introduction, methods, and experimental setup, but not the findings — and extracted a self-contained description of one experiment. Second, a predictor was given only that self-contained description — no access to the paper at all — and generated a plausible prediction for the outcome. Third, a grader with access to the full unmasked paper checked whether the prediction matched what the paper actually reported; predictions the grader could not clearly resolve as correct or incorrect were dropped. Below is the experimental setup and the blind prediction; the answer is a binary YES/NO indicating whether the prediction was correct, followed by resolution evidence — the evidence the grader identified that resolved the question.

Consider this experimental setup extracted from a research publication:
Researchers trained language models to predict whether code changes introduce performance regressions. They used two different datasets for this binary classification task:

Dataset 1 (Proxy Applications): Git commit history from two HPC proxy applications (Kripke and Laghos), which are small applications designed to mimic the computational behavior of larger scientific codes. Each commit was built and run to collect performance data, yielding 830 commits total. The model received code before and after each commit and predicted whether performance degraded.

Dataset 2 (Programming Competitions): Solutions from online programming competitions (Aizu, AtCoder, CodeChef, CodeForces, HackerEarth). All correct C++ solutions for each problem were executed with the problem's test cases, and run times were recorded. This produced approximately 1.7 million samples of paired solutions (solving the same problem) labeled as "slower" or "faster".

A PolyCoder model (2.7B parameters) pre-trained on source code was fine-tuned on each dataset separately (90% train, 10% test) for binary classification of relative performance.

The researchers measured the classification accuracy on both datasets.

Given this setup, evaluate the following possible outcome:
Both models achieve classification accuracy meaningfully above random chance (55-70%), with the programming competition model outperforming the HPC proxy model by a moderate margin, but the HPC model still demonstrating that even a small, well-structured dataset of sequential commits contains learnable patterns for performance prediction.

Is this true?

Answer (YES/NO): NO